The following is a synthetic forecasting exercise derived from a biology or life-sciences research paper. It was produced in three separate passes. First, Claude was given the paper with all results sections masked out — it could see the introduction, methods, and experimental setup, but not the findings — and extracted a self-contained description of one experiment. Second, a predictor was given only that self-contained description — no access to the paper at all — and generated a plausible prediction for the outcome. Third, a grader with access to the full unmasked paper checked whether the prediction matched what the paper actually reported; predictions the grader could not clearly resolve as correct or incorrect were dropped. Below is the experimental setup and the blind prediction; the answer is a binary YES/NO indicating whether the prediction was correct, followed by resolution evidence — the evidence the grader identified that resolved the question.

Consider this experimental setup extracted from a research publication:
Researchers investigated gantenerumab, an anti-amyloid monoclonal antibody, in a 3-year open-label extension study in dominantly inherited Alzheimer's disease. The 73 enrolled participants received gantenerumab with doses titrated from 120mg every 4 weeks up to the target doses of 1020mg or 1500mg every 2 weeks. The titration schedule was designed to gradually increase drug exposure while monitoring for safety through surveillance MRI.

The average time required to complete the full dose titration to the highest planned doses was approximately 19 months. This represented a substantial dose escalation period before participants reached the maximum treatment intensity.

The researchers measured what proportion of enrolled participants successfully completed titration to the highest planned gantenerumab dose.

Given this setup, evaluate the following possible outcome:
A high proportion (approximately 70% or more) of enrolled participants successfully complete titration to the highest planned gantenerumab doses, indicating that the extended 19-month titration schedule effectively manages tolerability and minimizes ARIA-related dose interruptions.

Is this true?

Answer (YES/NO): YES